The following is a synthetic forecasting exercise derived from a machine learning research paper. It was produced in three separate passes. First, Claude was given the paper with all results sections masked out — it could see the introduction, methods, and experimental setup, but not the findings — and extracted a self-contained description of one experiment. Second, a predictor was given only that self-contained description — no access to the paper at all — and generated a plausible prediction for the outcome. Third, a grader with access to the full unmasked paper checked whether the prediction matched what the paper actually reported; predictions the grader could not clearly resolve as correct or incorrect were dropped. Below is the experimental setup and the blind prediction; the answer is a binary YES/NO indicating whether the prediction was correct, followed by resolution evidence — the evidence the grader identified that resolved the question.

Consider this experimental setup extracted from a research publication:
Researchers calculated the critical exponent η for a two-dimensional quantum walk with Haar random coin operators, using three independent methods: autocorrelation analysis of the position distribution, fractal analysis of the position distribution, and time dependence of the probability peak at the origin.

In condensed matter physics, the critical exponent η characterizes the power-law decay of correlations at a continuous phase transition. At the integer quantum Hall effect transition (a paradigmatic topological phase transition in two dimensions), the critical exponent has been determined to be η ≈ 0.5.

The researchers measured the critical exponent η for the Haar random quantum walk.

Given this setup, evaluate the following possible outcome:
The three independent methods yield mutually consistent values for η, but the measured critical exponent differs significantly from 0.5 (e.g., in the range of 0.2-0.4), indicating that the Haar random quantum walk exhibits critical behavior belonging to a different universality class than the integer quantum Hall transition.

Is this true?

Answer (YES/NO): NO